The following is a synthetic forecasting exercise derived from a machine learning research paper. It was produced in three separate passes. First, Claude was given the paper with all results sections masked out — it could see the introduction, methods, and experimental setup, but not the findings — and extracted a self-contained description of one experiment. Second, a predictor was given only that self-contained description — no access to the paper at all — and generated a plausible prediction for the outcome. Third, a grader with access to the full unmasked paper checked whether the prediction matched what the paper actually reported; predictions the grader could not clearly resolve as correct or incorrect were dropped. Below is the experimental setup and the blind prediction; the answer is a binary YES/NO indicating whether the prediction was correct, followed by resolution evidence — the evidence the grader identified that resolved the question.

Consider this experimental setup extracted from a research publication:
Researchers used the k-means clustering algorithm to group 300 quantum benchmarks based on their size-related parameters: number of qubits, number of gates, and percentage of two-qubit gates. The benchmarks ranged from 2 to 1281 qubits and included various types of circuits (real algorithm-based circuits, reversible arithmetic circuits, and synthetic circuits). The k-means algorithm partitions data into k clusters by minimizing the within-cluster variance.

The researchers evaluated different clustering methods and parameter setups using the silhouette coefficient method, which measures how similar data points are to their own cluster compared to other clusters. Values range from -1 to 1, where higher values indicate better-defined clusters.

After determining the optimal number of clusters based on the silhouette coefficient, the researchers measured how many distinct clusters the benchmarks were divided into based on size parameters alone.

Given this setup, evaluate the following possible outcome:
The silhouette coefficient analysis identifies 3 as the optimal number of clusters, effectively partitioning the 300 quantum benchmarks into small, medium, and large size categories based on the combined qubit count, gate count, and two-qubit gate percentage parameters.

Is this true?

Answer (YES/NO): NO